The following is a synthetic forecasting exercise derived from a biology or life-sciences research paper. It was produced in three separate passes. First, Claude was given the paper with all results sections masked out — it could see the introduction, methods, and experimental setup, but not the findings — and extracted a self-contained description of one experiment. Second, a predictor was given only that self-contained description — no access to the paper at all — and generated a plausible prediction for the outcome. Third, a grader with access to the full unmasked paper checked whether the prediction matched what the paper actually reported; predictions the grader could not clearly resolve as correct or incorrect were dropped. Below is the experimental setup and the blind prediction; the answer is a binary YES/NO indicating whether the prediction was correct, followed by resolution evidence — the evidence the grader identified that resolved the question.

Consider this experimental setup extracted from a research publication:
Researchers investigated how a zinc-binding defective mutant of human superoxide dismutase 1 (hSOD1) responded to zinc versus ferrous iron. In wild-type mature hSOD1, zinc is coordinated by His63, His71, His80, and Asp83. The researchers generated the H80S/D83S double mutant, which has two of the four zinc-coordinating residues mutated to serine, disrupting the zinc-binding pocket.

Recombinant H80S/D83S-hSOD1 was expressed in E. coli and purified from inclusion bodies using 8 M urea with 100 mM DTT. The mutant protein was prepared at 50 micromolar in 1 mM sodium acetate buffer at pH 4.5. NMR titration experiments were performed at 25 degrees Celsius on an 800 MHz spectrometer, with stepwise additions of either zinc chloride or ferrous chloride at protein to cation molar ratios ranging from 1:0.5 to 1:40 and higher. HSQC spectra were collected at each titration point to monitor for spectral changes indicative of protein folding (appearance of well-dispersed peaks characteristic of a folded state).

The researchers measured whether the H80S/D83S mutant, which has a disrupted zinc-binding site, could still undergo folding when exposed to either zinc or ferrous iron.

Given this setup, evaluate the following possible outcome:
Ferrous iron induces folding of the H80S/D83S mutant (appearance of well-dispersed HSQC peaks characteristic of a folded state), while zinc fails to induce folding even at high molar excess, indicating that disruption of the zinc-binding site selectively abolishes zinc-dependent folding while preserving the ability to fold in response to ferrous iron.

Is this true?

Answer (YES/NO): YES